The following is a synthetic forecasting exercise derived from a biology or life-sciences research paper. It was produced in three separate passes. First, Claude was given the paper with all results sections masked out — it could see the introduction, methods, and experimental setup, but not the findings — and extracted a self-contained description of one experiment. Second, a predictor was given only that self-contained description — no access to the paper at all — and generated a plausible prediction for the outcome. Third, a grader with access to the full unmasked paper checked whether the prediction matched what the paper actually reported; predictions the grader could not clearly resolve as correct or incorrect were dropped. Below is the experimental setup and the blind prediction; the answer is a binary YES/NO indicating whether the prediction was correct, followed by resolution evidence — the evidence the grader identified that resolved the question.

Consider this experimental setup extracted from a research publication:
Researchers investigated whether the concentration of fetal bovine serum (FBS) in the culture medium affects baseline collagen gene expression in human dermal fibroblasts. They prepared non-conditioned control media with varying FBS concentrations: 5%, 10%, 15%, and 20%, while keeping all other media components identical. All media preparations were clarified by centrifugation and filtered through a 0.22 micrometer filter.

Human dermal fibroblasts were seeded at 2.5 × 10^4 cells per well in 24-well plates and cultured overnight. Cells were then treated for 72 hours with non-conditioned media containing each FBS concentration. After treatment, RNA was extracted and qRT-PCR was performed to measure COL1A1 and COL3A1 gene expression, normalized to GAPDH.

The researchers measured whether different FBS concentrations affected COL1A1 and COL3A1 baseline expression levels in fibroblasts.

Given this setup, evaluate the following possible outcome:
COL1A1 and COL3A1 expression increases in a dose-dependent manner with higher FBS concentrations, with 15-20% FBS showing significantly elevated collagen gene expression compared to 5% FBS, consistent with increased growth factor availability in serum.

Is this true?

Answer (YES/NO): NO